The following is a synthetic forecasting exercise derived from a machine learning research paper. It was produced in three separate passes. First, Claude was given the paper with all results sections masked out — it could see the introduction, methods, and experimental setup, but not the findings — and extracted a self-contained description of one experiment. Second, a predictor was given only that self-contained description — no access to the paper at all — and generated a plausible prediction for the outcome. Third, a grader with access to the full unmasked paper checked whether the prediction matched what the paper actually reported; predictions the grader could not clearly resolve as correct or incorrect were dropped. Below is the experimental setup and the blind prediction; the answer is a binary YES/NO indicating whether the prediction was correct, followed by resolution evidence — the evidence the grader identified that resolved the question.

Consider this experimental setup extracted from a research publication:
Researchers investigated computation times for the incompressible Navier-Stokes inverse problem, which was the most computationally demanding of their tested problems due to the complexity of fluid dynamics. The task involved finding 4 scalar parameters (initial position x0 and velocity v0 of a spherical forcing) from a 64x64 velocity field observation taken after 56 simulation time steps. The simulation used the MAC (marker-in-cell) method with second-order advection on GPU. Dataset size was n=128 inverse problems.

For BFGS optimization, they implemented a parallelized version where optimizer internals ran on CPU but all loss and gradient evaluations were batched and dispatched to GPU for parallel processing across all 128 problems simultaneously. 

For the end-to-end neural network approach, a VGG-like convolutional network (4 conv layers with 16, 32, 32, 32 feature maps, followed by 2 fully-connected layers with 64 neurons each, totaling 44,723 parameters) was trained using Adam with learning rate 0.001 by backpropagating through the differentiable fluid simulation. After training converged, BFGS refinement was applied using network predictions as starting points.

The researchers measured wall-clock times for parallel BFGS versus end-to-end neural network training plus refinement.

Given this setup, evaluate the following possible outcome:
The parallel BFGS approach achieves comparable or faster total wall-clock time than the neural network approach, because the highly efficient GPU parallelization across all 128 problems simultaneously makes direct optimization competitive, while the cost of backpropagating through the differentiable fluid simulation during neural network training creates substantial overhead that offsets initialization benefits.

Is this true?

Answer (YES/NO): YES